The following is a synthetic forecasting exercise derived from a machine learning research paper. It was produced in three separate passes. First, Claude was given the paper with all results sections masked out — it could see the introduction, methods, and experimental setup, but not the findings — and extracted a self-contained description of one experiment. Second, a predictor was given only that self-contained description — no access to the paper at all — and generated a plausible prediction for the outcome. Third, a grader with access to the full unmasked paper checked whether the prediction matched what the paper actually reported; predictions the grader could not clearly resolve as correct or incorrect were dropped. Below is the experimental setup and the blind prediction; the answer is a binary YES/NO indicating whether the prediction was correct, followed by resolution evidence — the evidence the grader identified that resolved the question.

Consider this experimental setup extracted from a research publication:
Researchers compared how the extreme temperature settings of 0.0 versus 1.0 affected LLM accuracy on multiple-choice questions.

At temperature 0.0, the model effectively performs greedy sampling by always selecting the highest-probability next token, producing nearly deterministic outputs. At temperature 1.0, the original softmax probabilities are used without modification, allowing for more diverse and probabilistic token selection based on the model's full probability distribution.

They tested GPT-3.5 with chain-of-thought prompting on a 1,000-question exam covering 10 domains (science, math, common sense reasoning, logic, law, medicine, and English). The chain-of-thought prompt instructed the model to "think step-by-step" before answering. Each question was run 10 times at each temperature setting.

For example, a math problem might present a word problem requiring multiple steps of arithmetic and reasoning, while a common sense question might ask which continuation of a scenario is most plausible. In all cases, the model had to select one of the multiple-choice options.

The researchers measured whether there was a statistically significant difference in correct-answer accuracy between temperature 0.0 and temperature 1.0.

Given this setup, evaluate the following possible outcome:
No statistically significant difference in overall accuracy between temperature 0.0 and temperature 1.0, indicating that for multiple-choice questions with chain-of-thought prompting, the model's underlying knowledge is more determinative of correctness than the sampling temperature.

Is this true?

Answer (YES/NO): YES